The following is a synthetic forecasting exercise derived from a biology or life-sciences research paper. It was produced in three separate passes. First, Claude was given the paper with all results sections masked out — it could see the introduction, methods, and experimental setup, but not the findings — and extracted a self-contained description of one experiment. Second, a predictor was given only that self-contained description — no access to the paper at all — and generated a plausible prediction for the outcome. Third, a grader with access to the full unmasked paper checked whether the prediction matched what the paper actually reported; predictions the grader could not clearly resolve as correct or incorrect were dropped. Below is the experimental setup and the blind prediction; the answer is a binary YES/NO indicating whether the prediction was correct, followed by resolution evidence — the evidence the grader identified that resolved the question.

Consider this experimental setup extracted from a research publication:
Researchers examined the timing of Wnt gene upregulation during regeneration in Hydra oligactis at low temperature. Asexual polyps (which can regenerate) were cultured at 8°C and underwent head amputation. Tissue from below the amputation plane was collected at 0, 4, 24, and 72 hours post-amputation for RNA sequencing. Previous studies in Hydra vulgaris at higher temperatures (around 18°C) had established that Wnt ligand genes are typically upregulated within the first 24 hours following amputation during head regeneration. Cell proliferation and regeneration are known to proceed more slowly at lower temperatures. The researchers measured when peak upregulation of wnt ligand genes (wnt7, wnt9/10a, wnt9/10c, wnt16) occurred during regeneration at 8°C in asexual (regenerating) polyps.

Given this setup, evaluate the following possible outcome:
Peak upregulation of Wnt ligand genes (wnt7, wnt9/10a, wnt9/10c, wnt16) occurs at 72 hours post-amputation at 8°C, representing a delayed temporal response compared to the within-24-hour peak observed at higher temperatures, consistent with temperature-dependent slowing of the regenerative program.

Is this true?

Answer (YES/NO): YES